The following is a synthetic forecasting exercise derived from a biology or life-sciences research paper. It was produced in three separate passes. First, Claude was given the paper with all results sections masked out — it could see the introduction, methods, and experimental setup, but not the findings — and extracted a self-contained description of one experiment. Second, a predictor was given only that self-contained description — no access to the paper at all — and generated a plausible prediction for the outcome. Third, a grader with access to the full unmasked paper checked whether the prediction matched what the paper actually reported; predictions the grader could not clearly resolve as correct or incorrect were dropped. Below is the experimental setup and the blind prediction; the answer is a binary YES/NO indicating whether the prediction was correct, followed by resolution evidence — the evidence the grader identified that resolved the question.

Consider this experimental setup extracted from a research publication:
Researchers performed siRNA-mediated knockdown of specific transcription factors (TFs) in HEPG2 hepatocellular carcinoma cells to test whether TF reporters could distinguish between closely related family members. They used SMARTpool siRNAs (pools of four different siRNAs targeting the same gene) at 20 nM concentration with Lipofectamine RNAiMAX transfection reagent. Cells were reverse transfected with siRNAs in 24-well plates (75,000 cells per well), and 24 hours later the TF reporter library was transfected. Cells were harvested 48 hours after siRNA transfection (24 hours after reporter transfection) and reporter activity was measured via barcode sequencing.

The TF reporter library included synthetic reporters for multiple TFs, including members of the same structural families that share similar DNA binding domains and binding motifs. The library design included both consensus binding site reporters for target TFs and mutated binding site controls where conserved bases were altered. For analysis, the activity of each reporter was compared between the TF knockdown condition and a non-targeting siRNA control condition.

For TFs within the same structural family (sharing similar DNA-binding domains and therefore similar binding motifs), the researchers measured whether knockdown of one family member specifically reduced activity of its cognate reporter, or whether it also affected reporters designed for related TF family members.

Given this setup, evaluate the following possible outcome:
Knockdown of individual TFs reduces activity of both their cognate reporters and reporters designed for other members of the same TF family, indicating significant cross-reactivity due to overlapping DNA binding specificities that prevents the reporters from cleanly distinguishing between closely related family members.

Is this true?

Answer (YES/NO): NO